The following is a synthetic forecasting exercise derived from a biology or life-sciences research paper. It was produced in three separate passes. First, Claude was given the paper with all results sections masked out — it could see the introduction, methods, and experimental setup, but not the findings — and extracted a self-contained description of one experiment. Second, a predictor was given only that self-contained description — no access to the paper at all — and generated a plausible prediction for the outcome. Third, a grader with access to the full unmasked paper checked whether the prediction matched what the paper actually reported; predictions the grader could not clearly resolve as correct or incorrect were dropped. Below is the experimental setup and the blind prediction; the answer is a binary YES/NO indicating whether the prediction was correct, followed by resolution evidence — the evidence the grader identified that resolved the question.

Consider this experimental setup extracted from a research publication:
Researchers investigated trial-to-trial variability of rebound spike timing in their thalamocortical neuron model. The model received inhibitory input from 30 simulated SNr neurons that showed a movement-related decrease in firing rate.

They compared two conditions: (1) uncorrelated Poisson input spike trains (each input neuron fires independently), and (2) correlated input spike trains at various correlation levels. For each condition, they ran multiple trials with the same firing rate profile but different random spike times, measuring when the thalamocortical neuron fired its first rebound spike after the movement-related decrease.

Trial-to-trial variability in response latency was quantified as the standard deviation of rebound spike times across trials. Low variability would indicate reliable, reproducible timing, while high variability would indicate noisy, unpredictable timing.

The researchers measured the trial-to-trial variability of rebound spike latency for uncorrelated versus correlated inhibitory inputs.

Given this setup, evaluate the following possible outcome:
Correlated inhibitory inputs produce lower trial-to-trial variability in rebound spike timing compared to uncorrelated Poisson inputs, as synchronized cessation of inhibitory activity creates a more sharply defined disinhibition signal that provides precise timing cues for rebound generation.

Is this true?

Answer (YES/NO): NO